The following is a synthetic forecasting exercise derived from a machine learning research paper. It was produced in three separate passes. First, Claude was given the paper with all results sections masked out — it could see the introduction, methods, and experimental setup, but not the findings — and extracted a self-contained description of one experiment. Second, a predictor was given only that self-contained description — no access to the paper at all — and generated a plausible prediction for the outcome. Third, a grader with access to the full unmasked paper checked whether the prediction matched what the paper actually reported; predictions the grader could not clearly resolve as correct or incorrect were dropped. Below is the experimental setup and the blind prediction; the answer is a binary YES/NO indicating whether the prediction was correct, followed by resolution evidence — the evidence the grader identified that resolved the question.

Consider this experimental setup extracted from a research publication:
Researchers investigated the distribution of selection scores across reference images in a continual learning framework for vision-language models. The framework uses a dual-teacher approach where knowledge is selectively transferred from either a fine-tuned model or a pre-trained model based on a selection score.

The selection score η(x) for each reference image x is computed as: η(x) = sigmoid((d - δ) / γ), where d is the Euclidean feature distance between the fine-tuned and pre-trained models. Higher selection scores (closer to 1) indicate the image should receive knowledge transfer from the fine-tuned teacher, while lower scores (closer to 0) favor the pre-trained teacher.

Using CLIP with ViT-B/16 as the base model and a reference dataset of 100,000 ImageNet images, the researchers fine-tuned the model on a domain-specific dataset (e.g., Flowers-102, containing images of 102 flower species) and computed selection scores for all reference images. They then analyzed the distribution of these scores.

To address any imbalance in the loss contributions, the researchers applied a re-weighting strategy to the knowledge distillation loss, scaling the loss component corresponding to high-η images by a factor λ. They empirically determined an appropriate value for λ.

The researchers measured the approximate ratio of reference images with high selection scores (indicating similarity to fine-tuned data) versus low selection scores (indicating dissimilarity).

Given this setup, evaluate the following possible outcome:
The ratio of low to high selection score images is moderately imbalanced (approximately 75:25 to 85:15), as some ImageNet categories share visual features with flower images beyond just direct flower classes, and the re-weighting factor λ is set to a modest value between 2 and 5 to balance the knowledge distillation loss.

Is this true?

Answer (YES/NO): NO